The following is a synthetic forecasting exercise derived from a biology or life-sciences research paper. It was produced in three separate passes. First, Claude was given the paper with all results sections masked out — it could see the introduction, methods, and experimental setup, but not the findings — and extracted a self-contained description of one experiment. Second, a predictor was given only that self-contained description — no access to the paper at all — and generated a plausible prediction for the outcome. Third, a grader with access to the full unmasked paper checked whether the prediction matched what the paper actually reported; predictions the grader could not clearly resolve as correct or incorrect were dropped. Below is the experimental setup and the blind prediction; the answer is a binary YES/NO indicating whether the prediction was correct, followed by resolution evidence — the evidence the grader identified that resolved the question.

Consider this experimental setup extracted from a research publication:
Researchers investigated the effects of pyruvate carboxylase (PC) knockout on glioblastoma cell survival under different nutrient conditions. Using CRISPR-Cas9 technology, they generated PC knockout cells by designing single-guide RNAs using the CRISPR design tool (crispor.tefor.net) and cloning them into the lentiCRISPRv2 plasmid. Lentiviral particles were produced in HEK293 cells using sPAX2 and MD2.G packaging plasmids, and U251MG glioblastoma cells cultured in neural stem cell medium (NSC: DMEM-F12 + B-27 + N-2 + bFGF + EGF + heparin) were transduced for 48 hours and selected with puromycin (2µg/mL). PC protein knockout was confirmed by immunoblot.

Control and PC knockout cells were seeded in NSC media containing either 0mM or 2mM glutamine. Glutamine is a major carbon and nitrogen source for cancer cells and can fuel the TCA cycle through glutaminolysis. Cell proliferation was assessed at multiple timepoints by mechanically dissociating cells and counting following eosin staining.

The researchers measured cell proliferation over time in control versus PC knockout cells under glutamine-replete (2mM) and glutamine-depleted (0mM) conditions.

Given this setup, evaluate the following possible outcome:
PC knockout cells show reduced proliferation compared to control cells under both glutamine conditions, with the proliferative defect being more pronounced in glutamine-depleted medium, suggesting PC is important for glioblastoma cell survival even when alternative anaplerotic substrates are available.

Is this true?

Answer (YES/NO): NO